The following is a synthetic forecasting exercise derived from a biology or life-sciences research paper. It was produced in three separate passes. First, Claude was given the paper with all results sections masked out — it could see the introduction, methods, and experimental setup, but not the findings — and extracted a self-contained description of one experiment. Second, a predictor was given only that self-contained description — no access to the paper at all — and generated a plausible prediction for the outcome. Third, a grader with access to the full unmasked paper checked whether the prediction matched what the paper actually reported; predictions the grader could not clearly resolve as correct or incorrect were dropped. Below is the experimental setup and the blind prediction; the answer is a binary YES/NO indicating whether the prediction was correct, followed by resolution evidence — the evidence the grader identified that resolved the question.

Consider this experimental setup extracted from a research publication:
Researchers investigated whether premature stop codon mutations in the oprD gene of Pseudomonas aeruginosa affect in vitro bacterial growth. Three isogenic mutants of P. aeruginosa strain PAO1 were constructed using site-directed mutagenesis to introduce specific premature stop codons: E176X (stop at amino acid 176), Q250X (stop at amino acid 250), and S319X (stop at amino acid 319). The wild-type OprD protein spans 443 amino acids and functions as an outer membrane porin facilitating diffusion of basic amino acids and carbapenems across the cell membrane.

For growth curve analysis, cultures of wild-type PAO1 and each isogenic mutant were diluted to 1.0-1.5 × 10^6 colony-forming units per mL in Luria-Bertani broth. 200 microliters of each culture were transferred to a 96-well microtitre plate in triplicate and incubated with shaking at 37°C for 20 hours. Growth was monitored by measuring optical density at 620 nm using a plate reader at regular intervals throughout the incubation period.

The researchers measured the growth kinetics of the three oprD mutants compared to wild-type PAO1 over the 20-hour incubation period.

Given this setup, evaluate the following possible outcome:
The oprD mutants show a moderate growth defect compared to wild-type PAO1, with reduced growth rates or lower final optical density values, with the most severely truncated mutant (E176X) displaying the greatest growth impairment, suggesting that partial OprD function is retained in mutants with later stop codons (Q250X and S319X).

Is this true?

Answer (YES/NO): NO